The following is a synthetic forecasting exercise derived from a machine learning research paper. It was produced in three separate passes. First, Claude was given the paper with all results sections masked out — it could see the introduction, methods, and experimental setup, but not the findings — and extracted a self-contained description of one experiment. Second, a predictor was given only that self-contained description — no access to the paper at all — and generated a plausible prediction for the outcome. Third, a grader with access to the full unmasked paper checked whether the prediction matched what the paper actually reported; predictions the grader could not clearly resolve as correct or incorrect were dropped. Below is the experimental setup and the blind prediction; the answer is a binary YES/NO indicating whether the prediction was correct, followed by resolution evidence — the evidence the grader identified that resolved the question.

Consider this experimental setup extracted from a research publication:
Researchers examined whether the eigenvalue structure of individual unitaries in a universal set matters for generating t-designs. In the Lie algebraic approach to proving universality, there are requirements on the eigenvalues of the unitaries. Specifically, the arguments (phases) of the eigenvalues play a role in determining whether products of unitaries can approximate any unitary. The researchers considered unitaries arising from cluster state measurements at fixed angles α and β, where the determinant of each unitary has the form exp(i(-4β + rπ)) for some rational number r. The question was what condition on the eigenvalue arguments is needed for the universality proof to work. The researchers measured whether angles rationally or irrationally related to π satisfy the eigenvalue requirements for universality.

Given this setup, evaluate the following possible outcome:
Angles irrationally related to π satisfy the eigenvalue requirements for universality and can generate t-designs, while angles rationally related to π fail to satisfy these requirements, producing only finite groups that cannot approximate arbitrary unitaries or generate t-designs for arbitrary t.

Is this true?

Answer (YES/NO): NO